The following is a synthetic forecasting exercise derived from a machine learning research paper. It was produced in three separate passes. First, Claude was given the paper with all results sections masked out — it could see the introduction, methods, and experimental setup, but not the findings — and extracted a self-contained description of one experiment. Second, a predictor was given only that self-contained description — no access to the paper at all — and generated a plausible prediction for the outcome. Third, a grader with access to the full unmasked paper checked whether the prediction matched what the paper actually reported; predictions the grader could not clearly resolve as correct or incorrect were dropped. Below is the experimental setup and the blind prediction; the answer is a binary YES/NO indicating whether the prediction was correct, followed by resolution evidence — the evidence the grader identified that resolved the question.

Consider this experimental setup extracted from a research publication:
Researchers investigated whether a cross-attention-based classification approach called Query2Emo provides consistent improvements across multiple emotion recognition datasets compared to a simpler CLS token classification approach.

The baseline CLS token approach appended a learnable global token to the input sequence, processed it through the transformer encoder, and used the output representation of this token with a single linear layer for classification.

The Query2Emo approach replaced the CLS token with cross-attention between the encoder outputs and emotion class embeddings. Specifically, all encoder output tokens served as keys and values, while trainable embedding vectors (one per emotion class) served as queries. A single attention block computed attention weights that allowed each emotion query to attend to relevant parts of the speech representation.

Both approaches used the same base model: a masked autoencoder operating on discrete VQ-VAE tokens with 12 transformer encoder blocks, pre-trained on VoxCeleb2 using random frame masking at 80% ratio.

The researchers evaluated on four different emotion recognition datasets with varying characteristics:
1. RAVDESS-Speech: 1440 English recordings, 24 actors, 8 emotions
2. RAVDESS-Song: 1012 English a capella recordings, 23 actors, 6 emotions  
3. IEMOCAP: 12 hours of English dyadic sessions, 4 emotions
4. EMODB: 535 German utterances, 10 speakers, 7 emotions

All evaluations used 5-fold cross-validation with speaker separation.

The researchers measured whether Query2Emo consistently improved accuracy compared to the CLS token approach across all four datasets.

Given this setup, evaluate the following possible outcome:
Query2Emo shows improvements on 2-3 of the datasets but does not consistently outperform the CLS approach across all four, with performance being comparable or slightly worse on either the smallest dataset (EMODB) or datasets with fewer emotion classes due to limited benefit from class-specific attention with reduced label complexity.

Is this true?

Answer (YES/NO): NO